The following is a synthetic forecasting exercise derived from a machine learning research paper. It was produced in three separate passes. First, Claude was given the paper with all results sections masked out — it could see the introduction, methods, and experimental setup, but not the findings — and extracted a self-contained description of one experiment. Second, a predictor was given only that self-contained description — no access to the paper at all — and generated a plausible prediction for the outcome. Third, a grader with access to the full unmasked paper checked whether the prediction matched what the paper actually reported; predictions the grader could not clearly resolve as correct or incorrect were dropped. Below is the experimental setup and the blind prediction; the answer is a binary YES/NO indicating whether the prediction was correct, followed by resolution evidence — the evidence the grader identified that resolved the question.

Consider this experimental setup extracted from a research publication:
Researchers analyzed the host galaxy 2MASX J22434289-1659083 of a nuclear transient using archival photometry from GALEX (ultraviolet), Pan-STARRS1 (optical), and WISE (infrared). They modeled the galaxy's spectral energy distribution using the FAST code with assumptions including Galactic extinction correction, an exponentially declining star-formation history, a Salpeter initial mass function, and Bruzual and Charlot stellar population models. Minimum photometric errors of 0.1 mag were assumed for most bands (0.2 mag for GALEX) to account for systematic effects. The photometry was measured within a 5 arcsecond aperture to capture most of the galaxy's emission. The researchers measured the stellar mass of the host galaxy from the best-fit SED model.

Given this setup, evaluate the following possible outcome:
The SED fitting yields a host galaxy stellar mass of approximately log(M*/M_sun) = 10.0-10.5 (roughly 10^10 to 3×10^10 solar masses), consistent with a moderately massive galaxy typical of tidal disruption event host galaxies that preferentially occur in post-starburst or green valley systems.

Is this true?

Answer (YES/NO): NO